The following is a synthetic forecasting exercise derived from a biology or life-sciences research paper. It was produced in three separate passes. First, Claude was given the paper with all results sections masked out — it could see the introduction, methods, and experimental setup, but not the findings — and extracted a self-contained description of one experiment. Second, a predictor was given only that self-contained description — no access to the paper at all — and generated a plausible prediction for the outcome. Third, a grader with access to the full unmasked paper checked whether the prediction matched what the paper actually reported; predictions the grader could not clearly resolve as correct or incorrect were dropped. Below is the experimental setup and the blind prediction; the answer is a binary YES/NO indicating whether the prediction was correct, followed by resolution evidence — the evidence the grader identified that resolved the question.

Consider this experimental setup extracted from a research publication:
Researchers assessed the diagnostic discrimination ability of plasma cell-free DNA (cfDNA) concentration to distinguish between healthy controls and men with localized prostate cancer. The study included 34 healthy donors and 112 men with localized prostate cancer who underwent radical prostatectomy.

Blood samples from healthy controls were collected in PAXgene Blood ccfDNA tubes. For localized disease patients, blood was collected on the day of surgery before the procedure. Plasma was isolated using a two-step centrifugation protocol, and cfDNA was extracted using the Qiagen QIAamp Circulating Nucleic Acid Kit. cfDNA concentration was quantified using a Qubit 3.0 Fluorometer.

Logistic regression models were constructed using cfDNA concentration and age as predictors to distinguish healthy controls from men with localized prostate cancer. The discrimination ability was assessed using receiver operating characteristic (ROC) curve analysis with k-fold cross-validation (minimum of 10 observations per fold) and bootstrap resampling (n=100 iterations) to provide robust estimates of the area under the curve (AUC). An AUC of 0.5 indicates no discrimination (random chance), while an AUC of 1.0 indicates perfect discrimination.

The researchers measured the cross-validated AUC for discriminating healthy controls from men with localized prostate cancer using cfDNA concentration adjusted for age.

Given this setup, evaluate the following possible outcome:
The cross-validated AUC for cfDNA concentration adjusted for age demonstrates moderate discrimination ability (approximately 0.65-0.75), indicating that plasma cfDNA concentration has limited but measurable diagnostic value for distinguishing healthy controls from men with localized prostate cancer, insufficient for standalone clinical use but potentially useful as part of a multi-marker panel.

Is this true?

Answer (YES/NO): NO